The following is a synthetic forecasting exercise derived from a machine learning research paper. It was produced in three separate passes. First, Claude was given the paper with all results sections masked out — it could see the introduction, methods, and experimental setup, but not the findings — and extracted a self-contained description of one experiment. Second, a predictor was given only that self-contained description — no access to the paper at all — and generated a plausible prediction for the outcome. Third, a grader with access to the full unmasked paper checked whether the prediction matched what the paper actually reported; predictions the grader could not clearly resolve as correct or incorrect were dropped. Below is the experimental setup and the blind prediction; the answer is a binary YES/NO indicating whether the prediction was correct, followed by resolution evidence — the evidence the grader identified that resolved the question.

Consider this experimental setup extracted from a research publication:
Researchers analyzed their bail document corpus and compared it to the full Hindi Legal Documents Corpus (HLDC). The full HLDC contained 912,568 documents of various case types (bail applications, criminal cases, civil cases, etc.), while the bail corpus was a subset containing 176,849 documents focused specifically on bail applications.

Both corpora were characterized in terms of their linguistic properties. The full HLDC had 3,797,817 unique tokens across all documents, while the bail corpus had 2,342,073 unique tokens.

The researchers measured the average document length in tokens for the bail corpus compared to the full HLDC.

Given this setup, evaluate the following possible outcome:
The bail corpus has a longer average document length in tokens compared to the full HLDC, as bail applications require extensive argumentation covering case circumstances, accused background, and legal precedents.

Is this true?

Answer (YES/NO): NO